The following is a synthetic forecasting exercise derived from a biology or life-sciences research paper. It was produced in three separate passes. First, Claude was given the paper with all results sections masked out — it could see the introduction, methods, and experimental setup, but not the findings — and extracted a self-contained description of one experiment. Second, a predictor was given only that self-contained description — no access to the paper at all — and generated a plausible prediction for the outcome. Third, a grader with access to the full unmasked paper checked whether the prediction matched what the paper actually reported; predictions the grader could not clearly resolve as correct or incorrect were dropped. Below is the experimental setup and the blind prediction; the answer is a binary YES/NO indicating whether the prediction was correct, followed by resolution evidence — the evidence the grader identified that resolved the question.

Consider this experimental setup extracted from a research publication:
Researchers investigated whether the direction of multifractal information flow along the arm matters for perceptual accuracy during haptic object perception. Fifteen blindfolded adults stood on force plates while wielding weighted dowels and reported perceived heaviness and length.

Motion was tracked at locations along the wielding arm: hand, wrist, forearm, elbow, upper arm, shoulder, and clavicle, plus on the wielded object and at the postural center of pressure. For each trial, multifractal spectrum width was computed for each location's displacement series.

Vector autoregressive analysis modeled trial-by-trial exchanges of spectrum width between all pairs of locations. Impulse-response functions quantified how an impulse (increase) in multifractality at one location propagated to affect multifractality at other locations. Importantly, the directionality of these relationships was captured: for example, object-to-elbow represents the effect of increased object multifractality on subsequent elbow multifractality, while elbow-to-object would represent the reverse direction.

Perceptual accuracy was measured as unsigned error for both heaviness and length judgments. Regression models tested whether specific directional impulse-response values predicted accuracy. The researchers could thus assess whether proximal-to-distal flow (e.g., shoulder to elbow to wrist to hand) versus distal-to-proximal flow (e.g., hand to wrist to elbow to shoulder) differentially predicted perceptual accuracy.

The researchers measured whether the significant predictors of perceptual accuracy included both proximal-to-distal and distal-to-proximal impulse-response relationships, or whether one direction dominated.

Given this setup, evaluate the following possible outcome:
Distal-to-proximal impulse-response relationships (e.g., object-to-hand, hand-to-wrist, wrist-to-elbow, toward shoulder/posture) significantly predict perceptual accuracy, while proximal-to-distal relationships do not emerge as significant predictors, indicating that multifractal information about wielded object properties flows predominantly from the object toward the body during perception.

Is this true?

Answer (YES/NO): NO